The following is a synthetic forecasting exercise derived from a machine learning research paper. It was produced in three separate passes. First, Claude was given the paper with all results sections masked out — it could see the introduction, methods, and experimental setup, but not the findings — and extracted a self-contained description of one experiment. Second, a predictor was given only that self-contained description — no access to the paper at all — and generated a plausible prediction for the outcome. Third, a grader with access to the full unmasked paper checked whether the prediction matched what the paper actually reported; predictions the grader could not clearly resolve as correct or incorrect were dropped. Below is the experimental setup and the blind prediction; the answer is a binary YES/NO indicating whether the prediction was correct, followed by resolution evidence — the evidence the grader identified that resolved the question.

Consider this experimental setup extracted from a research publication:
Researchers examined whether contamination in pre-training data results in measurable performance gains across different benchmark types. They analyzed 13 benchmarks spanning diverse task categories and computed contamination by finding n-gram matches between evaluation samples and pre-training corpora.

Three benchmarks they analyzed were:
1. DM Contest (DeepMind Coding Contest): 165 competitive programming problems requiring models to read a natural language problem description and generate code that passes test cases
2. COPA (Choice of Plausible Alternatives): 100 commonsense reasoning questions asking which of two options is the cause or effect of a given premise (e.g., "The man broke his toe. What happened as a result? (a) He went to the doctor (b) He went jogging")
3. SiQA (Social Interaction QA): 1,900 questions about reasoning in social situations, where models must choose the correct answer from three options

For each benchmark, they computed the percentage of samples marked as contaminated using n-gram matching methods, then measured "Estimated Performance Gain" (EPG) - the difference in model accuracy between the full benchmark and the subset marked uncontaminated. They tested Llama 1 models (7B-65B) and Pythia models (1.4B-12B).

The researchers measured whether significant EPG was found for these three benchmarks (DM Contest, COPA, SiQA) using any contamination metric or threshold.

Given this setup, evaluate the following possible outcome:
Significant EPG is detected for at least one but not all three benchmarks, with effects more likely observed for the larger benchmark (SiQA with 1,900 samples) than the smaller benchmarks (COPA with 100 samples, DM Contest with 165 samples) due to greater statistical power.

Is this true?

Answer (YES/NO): NO